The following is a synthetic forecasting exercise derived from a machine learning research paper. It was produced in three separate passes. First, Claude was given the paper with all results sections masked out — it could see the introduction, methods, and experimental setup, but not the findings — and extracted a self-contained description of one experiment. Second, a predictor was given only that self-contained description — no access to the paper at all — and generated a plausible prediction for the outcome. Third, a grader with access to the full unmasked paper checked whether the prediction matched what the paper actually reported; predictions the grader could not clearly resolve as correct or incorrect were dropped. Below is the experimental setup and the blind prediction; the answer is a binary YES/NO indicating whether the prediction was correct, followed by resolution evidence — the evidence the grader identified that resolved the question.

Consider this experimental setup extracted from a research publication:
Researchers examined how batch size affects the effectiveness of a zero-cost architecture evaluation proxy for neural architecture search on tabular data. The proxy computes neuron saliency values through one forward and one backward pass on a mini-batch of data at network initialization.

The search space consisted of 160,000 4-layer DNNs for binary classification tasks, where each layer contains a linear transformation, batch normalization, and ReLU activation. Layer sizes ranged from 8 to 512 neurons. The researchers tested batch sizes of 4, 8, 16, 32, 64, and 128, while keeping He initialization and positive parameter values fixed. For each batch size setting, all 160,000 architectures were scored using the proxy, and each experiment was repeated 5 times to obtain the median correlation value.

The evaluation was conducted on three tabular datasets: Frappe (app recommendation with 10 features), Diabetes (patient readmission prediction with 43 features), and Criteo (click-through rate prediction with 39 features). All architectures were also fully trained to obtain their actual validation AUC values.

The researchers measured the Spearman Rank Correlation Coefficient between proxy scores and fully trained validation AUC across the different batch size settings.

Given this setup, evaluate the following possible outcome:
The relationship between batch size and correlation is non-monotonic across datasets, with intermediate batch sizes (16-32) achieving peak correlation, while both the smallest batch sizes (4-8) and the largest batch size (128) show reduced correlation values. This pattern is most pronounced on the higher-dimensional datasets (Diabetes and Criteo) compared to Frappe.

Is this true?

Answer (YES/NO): NO